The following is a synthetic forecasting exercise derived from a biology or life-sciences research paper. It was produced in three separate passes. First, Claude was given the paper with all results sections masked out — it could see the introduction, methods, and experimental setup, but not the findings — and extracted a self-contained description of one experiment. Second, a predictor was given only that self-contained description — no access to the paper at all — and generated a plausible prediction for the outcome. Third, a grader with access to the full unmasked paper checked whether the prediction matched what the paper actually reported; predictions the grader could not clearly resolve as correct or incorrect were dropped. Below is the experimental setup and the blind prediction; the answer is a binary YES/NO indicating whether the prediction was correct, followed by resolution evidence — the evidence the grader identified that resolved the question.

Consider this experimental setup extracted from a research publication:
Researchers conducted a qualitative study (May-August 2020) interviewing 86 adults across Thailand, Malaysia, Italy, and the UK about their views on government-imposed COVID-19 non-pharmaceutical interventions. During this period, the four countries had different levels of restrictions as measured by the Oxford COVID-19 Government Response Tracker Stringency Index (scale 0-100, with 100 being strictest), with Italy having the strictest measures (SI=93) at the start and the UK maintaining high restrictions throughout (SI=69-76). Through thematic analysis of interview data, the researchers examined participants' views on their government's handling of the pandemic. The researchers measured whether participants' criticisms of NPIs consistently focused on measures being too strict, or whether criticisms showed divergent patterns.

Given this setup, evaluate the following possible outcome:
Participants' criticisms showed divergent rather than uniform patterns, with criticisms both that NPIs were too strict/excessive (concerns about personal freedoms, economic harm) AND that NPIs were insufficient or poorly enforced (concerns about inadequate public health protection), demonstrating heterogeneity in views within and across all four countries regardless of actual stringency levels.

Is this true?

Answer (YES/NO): YES